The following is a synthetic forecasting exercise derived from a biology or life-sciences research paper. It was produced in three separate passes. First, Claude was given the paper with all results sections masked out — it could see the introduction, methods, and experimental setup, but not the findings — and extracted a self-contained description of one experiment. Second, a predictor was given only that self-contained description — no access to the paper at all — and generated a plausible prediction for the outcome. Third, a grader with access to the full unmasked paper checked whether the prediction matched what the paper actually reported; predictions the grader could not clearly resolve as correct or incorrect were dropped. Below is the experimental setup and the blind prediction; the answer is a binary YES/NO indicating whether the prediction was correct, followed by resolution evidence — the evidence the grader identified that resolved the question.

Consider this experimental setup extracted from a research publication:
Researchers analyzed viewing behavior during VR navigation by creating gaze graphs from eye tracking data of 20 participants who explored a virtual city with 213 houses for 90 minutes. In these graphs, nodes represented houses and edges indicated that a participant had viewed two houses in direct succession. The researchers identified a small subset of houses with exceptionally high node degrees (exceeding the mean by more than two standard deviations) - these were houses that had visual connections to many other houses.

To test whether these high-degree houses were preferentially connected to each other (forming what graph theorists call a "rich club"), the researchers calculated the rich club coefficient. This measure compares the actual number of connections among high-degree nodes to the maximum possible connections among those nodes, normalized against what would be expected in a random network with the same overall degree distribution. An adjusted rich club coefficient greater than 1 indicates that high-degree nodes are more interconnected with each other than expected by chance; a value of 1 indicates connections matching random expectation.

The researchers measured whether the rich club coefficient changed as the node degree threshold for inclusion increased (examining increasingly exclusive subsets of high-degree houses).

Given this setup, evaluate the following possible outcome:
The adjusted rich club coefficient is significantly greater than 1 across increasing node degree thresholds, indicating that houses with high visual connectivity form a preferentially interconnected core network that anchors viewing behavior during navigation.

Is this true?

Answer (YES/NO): NO